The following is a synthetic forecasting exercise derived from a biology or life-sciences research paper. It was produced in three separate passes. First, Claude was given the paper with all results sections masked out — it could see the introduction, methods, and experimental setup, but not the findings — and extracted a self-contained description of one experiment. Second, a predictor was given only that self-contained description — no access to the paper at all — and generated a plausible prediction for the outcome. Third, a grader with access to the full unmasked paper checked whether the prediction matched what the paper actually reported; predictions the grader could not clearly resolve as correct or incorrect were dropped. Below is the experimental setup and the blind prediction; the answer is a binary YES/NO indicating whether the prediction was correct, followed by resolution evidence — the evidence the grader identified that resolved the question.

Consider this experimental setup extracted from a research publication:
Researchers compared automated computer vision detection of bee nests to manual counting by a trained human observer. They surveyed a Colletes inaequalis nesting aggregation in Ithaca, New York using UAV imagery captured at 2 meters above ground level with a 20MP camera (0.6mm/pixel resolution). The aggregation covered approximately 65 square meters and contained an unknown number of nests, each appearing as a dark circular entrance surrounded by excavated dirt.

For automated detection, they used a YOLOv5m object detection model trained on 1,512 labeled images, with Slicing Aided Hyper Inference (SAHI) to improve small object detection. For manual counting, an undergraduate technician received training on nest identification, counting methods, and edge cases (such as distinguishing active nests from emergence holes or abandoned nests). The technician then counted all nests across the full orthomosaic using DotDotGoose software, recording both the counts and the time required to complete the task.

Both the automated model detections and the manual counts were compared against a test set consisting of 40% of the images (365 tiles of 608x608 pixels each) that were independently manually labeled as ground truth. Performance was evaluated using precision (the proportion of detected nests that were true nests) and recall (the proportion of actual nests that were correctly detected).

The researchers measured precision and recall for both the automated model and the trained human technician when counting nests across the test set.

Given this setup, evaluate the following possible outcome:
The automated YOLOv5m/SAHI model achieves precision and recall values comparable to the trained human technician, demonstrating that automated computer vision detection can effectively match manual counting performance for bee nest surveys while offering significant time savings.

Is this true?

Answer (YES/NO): YES